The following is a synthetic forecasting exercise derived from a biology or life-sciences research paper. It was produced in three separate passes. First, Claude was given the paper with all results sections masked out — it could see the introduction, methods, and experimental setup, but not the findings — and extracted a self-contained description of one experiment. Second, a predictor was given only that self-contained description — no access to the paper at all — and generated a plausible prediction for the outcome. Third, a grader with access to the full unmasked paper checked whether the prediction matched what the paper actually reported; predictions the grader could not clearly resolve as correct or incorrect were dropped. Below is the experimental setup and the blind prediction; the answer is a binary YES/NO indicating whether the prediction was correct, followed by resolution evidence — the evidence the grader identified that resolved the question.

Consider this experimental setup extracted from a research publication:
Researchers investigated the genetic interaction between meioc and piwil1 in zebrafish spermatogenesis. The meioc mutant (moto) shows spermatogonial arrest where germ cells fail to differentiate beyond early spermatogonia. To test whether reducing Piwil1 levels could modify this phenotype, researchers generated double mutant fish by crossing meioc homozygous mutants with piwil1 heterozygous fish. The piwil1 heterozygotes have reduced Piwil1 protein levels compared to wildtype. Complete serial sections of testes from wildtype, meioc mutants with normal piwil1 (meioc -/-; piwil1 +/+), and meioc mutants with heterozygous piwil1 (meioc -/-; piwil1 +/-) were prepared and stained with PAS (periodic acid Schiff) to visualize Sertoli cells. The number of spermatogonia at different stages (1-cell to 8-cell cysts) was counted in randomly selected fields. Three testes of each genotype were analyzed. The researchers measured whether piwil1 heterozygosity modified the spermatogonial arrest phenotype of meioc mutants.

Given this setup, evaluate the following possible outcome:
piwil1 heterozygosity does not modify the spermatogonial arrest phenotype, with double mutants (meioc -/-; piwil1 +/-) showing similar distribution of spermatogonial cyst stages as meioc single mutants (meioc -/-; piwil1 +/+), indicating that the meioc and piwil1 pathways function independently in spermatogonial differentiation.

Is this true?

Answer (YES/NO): NO